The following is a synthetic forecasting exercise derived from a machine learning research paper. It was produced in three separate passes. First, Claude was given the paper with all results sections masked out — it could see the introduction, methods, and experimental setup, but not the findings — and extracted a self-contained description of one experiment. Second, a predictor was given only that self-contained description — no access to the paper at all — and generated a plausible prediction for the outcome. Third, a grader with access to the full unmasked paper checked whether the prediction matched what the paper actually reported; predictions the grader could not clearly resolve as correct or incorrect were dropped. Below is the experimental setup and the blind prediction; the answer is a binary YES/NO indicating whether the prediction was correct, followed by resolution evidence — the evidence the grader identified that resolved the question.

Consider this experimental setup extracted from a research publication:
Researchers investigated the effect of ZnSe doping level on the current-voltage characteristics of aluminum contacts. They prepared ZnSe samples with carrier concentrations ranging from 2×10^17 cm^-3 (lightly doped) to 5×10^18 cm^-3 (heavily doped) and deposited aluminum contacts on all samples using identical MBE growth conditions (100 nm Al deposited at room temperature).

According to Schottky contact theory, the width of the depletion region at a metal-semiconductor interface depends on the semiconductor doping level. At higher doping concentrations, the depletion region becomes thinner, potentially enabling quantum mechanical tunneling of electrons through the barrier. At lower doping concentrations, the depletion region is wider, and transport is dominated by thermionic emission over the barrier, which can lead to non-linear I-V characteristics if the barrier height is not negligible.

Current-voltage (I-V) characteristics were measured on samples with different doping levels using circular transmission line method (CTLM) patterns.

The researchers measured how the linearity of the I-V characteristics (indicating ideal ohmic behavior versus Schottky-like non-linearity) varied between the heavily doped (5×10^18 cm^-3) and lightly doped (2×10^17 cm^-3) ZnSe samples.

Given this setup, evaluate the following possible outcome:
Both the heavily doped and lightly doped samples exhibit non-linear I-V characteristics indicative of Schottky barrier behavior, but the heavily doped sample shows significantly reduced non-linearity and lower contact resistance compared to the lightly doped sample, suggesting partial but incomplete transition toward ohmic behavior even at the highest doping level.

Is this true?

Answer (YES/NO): NO